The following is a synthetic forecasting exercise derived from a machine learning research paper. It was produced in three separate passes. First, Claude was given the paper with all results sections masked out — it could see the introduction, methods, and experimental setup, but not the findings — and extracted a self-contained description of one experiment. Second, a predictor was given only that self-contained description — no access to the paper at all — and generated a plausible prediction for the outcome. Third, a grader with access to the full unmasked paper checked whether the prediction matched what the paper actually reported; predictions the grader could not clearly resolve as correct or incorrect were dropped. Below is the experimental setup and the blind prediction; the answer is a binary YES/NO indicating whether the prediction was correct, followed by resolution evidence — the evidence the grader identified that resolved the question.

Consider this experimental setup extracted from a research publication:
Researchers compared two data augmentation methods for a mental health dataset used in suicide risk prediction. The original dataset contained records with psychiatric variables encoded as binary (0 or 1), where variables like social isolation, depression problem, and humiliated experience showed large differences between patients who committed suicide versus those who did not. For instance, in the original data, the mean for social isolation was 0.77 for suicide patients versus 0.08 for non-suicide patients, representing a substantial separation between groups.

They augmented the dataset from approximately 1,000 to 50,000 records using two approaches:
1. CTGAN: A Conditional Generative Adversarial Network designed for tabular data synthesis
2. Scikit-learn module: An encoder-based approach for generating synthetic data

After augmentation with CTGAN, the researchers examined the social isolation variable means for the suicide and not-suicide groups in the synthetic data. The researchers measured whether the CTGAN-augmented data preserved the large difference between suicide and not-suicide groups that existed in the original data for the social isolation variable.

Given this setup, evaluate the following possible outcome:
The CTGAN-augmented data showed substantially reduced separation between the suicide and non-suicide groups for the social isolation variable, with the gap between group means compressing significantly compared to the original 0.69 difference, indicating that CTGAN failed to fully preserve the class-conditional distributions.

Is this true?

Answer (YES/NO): YES